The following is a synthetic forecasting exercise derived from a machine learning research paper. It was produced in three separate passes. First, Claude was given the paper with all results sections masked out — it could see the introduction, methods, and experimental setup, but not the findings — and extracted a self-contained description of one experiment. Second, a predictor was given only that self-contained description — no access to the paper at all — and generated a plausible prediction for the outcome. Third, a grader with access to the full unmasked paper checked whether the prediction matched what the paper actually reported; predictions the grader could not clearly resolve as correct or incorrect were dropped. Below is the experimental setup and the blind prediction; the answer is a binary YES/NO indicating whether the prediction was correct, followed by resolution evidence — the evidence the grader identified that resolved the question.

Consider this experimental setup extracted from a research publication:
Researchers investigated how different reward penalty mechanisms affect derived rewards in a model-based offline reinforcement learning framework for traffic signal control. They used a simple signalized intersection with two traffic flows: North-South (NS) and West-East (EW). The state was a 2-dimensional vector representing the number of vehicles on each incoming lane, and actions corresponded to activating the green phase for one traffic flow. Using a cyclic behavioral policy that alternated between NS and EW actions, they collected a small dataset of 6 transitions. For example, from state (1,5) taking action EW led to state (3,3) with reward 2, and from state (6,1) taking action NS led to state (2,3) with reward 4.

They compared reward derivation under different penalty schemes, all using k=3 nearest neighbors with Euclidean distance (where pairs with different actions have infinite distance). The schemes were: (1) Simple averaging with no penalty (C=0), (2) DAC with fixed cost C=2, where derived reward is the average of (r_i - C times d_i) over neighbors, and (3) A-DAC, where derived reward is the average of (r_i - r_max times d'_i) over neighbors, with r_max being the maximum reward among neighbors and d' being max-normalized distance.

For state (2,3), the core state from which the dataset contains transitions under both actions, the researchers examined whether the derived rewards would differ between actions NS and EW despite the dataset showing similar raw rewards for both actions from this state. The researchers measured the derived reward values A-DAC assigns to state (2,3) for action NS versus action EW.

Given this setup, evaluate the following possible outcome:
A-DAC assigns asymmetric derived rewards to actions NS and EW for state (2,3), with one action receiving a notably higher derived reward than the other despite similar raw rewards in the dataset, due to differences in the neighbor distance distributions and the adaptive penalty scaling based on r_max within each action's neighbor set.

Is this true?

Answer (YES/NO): NO